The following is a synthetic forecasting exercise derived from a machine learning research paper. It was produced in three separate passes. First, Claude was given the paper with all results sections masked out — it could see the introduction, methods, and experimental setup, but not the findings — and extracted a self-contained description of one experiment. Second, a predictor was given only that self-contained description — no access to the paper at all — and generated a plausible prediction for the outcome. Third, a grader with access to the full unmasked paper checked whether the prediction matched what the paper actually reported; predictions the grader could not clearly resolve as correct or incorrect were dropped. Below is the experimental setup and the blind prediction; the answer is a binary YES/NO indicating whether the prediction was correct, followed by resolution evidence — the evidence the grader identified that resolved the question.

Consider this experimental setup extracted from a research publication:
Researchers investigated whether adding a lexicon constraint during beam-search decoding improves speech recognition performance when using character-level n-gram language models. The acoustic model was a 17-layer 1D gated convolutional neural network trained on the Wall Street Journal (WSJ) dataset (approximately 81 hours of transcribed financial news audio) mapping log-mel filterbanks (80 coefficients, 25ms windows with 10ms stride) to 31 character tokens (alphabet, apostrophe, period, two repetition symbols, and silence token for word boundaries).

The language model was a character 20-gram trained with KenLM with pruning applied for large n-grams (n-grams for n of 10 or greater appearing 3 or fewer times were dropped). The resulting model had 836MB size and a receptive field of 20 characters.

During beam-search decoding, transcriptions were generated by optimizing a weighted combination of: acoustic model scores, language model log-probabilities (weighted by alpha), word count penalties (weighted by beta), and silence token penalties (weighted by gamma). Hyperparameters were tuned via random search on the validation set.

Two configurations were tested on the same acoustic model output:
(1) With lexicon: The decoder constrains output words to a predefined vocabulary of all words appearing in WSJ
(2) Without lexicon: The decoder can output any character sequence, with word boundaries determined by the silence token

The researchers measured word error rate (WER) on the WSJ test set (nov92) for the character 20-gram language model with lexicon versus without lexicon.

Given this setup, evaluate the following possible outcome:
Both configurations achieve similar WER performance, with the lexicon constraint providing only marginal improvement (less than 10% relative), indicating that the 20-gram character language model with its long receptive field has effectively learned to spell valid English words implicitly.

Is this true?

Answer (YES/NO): YES